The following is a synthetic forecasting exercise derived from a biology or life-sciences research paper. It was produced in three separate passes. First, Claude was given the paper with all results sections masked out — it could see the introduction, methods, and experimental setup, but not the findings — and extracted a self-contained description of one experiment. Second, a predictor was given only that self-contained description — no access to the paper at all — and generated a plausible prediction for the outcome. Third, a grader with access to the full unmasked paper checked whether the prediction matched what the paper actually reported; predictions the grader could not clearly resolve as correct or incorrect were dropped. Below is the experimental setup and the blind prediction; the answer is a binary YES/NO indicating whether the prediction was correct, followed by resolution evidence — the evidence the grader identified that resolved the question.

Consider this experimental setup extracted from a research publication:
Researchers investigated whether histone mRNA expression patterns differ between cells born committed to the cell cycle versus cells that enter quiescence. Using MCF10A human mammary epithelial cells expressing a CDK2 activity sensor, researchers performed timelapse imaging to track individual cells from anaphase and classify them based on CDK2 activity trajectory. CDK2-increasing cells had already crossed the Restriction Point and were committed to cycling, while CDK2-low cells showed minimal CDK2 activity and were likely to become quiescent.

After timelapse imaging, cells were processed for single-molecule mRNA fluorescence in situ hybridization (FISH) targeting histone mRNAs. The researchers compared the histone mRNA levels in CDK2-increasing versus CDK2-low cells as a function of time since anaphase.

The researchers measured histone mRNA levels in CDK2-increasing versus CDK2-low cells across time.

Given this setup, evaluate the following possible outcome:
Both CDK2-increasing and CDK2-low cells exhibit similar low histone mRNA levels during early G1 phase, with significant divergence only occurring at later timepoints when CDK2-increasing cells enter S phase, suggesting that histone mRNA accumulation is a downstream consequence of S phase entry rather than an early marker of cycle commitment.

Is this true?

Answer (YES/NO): NO